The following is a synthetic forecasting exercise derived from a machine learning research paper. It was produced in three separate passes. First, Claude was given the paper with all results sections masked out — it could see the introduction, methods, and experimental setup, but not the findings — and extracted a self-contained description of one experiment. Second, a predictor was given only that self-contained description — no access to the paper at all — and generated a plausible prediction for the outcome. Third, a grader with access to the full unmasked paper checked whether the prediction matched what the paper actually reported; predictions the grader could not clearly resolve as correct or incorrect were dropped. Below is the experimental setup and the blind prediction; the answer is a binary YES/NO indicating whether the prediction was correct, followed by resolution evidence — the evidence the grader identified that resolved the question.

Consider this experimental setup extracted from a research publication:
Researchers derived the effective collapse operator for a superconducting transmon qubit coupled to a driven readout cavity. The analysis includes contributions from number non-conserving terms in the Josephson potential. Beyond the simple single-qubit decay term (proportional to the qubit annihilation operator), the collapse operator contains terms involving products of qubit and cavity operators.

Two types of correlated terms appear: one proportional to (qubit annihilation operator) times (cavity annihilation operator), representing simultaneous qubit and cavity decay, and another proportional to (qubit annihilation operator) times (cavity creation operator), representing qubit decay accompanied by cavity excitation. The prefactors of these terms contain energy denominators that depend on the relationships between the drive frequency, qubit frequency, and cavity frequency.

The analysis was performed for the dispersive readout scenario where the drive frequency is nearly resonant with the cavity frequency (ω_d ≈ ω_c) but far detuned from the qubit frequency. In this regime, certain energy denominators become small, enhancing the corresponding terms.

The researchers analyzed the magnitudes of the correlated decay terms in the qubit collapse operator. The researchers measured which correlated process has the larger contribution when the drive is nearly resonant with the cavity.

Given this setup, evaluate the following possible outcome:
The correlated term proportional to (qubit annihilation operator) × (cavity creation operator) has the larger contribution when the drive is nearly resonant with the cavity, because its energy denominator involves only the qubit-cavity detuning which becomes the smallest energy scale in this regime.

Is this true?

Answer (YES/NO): NO